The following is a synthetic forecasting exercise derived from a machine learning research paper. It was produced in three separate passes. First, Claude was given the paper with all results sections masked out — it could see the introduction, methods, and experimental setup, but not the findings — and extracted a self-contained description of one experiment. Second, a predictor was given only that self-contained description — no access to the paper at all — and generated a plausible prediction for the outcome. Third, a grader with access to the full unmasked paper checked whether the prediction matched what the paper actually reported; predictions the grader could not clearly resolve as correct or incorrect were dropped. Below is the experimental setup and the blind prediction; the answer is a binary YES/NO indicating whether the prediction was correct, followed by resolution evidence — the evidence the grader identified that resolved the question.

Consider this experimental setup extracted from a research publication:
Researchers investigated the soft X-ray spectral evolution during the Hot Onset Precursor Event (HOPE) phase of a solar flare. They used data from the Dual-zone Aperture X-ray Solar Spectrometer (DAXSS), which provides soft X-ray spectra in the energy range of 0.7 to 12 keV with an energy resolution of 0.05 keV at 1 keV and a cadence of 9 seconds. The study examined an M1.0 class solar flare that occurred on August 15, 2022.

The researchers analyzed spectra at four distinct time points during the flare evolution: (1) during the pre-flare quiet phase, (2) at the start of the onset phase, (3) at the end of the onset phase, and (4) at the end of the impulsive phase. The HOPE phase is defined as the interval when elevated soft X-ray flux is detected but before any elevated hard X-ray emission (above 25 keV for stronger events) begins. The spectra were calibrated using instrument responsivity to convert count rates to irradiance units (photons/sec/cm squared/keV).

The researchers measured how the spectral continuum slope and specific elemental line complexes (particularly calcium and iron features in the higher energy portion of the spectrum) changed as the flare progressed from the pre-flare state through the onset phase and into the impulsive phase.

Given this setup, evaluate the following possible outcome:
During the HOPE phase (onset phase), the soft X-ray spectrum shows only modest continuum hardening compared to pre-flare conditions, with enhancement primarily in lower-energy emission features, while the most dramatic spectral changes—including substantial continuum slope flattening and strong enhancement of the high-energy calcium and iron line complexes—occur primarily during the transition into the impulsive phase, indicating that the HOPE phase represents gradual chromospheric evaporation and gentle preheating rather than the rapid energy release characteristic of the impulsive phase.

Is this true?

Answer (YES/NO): NO